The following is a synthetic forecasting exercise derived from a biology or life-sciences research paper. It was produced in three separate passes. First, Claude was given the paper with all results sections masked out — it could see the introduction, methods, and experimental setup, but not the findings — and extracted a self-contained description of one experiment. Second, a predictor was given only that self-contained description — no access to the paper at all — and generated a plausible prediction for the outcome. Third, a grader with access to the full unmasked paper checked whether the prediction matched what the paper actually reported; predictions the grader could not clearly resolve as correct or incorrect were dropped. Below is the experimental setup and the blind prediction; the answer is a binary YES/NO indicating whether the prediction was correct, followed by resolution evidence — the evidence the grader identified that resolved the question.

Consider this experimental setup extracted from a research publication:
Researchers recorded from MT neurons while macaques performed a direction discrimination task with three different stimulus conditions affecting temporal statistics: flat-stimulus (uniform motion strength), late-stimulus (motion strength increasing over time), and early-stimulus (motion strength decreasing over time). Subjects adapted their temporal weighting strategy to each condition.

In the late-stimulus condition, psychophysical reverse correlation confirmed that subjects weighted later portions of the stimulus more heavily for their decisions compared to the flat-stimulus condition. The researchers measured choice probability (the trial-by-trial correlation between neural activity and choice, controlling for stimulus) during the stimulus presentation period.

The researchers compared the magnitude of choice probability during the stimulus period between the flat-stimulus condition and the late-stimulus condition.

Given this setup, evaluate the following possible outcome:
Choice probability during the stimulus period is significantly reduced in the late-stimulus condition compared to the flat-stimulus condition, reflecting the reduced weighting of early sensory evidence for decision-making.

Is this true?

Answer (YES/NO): YES